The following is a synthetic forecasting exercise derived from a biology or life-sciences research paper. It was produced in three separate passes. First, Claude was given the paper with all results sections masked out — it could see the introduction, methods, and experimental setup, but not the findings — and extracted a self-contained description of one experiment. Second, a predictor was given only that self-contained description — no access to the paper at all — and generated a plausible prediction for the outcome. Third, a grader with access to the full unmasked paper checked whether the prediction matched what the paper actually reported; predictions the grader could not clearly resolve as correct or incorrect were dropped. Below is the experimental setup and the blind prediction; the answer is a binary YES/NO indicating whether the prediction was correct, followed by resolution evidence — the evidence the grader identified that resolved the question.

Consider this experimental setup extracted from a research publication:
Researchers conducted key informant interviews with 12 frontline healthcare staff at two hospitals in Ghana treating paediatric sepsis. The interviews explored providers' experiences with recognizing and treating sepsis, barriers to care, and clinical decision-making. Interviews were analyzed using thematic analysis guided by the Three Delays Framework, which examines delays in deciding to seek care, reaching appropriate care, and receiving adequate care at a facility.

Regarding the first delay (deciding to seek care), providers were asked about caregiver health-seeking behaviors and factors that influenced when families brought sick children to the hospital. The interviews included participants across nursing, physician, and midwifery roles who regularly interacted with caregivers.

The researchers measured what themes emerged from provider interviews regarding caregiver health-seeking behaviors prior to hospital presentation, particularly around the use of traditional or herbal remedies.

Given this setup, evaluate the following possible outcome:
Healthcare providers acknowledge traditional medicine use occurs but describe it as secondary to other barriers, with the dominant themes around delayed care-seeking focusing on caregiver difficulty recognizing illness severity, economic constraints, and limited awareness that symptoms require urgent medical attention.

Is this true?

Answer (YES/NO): NO